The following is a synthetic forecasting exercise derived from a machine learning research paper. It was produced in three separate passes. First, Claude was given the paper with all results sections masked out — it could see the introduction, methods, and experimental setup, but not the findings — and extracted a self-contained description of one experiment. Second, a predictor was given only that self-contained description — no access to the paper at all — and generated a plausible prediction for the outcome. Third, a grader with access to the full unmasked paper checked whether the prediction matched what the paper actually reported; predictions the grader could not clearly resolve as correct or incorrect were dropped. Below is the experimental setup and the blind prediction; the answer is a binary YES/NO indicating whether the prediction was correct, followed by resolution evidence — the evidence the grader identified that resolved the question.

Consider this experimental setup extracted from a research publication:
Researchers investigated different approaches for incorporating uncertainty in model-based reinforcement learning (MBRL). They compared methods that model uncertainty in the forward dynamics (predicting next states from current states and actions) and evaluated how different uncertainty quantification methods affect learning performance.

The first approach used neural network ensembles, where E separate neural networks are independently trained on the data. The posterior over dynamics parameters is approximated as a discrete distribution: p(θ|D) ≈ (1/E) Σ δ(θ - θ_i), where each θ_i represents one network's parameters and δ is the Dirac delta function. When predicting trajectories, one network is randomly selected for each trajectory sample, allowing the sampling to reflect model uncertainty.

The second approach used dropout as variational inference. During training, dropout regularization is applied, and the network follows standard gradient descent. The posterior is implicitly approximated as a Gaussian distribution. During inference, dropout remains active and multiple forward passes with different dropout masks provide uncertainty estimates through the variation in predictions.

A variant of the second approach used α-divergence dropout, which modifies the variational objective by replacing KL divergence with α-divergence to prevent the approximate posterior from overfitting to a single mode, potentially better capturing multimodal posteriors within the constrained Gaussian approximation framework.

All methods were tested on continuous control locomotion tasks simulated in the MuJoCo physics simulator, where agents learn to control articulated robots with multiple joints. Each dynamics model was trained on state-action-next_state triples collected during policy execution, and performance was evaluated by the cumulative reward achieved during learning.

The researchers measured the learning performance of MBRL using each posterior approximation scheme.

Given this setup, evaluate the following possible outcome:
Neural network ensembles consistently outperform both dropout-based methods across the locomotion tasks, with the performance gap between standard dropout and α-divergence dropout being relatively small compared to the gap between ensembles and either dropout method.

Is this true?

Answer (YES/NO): YES